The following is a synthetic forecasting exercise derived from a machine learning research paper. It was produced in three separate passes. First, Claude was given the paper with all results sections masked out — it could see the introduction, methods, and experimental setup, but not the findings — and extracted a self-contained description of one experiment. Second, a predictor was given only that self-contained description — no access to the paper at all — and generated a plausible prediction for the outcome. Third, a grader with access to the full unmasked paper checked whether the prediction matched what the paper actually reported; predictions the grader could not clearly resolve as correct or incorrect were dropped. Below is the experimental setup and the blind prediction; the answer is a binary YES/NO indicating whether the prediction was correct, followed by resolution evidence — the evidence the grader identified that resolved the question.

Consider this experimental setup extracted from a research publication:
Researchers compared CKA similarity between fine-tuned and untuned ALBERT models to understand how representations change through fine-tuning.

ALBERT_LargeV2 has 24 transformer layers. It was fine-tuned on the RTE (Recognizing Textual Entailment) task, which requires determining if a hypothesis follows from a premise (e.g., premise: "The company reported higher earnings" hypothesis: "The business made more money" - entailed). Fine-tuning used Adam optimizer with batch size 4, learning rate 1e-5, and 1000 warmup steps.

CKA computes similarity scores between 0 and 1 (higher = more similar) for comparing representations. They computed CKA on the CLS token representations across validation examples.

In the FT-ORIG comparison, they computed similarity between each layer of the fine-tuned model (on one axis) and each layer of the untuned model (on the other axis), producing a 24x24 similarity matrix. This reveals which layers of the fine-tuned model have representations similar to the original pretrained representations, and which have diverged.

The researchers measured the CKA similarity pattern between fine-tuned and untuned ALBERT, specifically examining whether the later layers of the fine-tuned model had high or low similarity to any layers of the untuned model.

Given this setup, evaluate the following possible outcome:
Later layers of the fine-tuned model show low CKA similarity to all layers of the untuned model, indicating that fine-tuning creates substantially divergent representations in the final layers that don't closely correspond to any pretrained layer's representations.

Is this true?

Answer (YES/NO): YES